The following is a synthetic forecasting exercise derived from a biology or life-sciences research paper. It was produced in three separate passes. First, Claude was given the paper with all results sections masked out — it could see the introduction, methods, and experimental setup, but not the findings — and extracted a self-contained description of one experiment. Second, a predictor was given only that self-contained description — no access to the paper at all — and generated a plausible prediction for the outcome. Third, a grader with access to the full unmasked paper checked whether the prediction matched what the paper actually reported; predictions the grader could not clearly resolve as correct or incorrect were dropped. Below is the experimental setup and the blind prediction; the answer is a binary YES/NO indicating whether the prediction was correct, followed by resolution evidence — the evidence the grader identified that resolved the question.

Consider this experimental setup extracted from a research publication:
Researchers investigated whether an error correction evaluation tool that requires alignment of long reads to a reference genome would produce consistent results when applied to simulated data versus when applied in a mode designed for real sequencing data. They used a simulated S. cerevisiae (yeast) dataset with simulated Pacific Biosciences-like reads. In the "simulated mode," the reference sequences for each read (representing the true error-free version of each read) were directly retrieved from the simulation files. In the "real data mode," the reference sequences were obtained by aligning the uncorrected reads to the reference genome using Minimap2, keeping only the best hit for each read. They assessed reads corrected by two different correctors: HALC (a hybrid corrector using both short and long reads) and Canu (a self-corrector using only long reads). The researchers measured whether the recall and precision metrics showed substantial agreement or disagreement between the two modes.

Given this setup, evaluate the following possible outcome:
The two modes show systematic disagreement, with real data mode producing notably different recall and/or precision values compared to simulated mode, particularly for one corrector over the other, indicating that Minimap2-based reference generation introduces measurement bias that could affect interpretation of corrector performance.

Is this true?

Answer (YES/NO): NO